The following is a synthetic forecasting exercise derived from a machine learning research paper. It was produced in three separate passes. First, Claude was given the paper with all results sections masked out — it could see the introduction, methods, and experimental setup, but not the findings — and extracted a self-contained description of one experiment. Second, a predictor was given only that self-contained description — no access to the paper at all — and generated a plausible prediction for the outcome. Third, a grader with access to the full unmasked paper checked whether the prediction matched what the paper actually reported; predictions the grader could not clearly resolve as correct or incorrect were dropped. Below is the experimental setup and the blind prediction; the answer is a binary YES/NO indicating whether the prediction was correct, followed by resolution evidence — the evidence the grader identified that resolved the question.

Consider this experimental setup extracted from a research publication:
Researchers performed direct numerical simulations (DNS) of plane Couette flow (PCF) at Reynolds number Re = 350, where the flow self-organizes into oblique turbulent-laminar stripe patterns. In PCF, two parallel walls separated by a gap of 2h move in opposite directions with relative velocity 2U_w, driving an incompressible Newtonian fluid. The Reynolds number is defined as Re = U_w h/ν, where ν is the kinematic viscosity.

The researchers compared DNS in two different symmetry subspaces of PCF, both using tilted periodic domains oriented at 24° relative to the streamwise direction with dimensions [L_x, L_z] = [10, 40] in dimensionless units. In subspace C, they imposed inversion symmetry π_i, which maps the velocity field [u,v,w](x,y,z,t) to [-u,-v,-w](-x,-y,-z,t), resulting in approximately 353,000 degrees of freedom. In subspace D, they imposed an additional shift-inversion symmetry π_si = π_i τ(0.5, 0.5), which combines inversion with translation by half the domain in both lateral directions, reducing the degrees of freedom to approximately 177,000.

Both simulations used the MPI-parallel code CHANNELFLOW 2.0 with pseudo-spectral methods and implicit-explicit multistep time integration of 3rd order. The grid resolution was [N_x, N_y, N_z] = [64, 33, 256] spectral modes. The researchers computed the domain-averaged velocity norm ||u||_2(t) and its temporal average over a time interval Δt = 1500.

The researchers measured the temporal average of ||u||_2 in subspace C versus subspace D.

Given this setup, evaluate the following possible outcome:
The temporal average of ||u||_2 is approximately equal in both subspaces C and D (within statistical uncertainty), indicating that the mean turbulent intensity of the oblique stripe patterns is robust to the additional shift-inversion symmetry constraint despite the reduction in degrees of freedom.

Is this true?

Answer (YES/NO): NO